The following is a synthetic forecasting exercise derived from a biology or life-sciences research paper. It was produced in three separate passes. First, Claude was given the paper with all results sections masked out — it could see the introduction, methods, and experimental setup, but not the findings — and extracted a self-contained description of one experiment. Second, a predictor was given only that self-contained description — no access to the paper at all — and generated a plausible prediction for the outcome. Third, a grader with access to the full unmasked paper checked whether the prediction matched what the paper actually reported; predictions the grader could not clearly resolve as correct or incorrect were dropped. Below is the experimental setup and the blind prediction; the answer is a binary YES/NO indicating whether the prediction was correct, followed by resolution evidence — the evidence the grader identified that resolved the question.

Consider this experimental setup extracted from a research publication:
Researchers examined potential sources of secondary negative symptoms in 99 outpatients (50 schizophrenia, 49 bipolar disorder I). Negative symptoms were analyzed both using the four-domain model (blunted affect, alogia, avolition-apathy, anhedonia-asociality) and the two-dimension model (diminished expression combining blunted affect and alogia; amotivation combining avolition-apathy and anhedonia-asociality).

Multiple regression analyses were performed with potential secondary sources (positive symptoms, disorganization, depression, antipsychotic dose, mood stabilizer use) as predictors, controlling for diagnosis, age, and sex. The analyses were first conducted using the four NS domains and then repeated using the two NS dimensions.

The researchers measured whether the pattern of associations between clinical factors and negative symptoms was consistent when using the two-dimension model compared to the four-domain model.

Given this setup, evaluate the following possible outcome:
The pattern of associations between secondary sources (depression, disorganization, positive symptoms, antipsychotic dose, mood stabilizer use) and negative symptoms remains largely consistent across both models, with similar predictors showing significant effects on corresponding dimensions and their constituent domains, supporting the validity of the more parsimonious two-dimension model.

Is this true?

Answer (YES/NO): YES